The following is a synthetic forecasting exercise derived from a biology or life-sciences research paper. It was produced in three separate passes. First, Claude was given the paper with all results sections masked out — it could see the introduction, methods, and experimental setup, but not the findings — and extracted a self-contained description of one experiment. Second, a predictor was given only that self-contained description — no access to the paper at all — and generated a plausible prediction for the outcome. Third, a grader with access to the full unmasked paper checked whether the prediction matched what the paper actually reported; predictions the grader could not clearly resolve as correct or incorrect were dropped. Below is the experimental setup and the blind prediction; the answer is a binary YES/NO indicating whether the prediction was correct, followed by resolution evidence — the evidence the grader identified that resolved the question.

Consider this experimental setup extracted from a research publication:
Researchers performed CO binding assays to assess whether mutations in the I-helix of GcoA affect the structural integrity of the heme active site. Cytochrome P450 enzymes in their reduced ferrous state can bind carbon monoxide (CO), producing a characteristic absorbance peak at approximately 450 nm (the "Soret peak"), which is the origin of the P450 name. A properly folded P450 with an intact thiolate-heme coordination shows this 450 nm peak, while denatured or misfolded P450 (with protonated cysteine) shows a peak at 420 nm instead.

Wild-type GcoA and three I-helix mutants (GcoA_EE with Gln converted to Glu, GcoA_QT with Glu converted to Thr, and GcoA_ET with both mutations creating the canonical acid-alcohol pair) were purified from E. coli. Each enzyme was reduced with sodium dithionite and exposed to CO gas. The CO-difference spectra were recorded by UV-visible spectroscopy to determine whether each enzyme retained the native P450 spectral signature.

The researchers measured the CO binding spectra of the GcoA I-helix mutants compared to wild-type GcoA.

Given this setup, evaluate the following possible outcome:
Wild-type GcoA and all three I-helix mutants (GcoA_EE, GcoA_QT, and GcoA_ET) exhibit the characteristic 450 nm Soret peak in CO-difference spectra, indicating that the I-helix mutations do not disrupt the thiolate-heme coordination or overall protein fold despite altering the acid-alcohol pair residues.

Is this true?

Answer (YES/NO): YES